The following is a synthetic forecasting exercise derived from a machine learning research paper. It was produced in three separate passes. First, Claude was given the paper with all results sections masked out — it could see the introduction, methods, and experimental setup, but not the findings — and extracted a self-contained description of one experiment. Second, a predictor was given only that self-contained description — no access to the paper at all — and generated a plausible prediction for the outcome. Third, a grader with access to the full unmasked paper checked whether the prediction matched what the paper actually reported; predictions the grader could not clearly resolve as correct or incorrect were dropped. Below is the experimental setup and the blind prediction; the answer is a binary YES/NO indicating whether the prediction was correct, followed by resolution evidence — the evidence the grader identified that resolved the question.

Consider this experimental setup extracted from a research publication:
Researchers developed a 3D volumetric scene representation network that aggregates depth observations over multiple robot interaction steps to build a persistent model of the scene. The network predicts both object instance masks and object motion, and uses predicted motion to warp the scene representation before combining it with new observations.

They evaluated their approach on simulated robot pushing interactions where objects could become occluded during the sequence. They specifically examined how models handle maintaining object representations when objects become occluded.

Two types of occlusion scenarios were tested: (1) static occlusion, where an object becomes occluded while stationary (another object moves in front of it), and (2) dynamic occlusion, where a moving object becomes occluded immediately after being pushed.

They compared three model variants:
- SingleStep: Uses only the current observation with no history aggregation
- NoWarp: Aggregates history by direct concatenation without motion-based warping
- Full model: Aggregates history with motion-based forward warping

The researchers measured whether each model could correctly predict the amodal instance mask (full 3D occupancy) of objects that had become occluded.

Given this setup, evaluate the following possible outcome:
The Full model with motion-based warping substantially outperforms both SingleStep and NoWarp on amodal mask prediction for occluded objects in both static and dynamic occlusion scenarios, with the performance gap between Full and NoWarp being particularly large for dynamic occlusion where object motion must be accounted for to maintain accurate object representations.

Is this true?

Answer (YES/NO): NO